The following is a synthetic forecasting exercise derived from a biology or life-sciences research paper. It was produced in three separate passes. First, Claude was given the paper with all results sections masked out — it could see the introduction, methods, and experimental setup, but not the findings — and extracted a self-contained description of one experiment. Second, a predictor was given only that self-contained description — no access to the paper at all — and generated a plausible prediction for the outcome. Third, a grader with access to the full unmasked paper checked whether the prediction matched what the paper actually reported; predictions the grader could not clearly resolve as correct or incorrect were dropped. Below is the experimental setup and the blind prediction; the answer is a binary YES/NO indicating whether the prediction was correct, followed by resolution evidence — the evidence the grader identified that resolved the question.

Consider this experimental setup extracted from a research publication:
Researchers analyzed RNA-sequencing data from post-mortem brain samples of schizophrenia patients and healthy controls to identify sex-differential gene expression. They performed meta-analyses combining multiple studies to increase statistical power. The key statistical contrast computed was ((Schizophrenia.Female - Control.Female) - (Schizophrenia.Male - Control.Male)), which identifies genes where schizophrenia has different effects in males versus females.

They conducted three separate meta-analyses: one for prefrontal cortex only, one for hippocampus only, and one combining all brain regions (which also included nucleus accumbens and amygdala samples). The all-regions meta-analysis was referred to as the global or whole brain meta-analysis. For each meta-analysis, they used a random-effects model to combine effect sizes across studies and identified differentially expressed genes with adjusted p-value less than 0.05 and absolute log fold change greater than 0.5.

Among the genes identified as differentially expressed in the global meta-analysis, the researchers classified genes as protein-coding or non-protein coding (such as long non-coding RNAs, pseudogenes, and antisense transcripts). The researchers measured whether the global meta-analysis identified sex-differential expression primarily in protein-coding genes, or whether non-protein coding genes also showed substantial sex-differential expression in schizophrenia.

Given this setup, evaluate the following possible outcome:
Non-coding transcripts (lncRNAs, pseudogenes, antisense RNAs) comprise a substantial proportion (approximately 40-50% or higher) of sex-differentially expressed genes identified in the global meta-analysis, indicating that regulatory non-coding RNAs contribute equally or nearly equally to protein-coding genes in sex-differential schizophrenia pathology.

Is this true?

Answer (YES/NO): NO